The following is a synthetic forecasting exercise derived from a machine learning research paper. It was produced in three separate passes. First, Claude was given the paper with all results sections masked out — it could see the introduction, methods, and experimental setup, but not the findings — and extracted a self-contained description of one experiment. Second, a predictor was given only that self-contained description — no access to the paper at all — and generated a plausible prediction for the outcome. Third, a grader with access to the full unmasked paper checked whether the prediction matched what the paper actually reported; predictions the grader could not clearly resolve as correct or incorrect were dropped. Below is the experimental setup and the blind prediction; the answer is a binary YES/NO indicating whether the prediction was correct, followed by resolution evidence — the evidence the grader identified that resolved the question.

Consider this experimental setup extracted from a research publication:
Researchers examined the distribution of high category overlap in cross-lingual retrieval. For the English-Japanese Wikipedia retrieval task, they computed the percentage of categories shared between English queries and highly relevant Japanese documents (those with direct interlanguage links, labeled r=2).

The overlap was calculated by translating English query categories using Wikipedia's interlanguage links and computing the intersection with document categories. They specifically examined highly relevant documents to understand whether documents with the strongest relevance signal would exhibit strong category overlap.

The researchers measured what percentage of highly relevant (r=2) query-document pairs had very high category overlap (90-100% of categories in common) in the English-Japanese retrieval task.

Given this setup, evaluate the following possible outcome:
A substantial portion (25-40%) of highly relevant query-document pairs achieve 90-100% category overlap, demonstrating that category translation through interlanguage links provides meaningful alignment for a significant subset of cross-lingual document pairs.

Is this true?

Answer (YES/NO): NO